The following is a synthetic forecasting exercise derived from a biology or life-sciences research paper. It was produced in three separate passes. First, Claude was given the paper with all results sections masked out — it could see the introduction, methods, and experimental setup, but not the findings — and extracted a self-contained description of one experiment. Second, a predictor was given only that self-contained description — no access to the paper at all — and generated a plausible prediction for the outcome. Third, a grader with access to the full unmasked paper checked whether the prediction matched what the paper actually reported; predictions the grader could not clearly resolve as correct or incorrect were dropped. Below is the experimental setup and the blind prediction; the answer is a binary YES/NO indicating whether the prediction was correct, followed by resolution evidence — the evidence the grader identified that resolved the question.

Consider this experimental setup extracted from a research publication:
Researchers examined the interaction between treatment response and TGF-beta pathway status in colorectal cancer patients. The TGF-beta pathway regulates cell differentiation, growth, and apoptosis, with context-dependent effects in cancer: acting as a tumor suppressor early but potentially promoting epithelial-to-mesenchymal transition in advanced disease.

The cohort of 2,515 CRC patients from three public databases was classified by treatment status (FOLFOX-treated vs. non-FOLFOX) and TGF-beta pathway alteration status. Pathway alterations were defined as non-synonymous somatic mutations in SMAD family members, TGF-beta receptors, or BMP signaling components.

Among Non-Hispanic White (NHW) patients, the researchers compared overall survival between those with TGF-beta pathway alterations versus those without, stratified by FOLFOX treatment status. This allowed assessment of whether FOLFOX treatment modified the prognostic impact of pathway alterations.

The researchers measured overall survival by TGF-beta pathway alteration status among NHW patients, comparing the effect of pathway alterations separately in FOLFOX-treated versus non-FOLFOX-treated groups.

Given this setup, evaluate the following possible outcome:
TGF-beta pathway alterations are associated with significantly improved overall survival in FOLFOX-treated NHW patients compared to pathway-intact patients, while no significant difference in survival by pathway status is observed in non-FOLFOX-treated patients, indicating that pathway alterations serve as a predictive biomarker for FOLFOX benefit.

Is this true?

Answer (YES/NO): NO